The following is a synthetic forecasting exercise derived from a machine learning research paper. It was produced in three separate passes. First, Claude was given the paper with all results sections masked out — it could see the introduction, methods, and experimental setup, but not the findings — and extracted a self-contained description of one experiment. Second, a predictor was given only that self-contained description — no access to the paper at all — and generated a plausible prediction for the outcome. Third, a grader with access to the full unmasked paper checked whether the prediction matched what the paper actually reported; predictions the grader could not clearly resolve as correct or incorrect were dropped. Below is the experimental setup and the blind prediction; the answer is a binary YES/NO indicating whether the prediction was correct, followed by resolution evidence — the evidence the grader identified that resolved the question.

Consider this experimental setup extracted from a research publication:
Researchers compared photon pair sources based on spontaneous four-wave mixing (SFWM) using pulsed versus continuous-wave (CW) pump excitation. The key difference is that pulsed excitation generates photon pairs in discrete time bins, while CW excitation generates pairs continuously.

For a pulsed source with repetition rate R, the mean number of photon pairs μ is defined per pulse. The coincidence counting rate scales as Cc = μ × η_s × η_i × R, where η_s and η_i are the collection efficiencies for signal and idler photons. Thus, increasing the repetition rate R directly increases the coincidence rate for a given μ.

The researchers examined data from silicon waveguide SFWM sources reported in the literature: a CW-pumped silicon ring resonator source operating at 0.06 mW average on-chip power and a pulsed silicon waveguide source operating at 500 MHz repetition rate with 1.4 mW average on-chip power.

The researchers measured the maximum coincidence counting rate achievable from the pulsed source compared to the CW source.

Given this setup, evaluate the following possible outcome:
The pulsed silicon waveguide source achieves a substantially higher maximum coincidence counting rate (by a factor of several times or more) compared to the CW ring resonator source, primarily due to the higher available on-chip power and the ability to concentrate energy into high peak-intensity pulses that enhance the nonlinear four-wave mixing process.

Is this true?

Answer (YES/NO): YES